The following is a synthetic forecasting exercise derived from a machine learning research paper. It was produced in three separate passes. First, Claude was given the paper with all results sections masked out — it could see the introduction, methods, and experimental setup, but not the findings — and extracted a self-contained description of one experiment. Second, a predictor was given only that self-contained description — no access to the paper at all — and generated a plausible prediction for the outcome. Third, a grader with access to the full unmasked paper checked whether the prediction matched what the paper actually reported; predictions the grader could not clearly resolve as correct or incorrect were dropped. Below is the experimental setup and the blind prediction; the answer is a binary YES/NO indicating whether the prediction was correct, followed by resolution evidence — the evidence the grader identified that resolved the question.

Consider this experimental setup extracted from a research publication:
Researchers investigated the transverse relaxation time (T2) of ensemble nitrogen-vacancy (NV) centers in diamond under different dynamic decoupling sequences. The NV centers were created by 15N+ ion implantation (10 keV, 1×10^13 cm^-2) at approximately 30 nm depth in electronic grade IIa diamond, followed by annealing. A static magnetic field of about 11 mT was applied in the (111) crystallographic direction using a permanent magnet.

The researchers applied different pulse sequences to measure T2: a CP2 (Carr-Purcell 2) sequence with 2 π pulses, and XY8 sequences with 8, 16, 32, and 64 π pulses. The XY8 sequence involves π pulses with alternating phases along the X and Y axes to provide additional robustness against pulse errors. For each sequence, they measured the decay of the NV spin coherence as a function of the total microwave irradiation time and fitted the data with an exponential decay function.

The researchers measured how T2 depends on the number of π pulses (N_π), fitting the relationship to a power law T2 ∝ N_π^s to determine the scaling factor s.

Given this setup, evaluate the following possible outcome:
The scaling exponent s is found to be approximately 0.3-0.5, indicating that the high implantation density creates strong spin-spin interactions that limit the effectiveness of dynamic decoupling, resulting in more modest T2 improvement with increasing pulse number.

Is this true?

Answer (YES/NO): YES